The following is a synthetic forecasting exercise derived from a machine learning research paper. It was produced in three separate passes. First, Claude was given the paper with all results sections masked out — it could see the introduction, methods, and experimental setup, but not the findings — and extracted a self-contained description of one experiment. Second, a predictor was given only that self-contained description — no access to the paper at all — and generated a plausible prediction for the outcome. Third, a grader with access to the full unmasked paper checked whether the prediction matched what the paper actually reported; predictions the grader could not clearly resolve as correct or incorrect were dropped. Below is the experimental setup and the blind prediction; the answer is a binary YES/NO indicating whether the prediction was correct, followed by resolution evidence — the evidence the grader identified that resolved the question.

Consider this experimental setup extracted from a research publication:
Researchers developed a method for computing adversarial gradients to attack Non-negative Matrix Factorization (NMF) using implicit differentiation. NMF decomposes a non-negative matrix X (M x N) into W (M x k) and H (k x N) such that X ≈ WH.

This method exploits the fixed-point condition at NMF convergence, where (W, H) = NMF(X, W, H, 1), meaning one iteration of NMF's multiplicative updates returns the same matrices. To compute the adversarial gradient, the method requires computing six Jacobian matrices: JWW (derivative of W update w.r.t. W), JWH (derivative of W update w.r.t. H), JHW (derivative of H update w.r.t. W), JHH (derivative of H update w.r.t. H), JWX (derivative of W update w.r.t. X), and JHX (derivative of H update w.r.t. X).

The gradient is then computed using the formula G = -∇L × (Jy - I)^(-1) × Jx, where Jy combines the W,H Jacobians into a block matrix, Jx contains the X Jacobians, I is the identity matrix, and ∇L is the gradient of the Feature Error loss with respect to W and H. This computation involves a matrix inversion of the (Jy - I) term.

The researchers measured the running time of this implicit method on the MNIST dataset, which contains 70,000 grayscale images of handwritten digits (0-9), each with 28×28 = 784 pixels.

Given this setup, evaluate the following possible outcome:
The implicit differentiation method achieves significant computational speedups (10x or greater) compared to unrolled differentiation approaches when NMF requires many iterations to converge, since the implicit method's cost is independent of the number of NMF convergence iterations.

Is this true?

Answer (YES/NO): NO